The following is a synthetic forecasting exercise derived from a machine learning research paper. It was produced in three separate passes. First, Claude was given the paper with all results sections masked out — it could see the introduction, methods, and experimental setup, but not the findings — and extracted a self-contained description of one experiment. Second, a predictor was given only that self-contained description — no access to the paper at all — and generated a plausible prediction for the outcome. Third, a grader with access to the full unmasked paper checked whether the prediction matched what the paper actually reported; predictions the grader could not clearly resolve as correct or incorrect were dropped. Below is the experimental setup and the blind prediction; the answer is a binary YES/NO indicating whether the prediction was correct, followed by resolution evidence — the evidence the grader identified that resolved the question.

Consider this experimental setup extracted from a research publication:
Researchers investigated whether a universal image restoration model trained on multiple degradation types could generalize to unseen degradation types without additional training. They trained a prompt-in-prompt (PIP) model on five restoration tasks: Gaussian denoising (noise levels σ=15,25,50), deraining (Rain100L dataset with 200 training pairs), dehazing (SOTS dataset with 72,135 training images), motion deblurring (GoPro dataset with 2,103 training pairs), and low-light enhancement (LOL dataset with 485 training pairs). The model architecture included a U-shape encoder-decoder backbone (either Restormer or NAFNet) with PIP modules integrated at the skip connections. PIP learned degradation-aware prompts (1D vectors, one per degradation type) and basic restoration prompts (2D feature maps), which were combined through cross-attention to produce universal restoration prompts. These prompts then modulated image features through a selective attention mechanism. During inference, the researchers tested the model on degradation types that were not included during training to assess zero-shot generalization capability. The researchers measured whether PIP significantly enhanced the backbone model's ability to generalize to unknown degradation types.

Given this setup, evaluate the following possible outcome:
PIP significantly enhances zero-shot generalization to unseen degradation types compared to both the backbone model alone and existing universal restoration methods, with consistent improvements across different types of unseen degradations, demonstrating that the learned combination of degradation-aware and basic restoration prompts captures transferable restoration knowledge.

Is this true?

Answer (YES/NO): NO